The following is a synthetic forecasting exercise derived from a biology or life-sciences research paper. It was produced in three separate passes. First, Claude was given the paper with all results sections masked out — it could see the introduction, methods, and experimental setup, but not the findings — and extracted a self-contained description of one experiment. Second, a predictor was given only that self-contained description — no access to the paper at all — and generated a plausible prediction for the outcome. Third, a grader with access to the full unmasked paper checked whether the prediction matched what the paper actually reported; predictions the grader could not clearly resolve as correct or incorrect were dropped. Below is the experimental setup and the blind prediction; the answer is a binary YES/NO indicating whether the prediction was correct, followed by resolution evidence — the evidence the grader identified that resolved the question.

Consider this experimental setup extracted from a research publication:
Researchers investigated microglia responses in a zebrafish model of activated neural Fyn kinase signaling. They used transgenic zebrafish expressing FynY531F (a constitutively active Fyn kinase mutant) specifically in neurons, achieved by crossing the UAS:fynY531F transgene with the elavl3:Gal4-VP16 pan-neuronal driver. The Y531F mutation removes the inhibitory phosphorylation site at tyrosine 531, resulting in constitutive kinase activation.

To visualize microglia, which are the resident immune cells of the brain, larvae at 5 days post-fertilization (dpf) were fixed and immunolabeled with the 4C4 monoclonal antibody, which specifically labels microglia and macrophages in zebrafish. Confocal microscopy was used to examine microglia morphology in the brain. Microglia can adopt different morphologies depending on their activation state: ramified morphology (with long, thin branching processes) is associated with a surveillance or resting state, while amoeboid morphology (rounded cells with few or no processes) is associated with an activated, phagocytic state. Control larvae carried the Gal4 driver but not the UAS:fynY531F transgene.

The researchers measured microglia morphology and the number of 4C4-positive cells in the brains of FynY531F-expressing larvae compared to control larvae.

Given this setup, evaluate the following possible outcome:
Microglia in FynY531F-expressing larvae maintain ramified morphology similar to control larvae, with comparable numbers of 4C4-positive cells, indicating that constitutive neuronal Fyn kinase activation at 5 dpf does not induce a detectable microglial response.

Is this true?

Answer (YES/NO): NO